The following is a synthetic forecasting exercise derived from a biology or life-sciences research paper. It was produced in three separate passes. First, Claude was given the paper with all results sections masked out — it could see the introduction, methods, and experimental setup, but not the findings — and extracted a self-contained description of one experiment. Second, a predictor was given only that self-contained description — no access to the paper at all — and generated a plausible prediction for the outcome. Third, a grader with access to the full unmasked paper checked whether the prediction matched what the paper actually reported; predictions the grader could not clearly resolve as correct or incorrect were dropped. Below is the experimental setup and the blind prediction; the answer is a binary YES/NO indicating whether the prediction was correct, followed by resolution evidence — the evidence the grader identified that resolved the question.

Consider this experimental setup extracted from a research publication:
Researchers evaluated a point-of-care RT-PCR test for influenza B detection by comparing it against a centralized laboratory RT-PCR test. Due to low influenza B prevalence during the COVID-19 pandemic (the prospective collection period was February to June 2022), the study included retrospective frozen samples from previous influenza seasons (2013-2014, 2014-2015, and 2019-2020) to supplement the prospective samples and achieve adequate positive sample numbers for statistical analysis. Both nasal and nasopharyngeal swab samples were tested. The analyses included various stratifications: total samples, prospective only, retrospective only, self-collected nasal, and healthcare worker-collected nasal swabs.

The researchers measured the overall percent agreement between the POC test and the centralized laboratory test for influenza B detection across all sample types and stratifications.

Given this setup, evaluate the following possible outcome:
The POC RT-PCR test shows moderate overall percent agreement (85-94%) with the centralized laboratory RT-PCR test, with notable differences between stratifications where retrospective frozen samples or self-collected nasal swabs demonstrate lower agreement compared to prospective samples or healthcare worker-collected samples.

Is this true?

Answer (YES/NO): NO